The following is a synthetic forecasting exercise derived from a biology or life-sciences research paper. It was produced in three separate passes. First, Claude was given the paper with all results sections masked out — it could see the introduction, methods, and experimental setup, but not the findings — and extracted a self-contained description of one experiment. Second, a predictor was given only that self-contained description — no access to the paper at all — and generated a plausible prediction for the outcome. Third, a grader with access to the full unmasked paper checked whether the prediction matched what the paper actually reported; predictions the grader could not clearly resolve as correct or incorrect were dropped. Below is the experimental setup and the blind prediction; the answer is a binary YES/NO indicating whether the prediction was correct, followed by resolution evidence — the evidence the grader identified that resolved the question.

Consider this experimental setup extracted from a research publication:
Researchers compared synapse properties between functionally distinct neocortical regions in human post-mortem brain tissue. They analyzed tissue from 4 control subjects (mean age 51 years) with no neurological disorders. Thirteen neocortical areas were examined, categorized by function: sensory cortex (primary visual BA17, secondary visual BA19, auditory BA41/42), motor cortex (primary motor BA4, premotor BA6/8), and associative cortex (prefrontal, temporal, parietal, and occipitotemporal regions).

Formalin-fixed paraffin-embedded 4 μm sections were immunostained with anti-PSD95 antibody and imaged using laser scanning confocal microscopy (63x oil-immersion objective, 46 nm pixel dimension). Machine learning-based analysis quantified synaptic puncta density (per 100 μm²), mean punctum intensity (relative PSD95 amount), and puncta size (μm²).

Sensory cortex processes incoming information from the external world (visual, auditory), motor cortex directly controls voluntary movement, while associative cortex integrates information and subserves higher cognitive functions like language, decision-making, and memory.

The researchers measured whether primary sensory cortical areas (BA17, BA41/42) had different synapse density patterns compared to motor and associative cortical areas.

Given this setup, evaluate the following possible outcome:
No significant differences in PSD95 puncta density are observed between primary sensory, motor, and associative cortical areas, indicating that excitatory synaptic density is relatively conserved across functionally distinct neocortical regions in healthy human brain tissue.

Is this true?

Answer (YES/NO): NO